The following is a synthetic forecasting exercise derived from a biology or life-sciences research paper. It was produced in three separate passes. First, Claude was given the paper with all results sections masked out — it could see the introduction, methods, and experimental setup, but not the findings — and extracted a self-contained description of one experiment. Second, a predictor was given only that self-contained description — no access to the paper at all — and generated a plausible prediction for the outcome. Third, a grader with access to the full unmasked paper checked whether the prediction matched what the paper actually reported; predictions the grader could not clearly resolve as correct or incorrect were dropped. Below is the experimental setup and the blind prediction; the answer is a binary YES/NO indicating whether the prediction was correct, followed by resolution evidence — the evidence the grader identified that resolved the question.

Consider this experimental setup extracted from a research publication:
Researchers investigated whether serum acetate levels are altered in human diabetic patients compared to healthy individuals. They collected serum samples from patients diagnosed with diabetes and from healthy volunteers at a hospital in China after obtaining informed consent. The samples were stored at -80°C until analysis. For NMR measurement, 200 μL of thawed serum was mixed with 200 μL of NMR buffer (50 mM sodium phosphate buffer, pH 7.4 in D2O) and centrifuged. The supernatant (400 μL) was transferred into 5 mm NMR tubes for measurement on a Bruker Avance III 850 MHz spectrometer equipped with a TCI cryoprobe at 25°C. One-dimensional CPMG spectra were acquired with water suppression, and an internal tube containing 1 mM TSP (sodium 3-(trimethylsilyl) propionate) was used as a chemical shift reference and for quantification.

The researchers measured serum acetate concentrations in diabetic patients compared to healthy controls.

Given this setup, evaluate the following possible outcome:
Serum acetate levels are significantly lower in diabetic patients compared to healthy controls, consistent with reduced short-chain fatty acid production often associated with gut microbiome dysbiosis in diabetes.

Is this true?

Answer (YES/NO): NO